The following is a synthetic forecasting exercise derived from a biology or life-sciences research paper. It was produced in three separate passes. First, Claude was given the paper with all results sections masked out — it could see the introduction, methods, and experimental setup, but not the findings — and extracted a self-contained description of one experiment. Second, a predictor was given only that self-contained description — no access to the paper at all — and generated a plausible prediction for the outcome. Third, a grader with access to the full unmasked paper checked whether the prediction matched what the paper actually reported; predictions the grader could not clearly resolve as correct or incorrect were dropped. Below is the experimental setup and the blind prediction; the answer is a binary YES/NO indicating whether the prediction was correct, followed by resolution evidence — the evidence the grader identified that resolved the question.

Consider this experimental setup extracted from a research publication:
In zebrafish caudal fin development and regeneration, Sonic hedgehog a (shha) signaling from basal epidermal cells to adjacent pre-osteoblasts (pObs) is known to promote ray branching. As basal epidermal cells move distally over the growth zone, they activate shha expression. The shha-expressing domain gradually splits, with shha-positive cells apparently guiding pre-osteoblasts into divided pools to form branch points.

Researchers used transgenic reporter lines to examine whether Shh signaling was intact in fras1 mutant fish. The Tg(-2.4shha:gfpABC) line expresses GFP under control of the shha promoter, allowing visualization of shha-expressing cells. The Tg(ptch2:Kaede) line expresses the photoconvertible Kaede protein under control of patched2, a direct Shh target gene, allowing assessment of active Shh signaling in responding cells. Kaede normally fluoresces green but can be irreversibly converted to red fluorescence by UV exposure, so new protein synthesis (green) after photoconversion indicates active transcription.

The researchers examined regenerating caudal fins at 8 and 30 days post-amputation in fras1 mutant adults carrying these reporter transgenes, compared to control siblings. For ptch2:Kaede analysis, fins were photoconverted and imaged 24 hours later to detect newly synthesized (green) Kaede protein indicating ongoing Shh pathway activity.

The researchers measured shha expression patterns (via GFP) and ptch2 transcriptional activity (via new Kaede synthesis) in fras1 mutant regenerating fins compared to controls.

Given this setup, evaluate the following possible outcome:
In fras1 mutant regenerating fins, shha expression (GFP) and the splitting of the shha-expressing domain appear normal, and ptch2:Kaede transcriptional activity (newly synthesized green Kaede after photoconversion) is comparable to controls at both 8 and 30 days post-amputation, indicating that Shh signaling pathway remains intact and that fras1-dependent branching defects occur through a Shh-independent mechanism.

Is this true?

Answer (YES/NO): YES